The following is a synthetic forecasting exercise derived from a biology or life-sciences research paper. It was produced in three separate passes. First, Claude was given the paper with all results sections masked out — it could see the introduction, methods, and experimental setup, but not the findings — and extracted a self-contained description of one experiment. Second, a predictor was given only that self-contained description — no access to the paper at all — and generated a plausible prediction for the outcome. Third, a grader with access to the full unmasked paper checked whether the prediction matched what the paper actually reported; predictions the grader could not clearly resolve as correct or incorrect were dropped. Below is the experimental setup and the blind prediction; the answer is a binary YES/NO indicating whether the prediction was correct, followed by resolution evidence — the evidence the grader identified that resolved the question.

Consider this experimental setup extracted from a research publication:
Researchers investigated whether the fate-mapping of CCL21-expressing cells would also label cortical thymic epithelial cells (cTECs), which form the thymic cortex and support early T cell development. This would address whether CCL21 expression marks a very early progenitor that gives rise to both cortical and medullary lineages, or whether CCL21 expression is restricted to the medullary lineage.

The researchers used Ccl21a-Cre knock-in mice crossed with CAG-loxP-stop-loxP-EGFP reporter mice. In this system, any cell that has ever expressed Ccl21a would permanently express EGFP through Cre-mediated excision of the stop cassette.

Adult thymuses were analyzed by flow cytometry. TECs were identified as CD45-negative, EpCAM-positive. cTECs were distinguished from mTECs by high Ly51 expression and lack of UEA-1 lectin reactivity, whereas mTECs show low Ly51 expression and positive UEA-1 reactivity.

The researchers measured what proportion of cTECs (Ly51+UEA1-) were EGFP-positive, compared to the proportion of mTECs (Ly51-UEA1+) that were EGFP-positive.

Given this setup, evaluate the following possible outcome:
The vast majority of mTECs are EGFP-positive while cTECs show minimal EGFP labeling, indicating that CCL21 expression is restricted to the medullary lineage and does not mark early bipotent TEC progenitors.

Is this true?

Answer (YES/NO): NO